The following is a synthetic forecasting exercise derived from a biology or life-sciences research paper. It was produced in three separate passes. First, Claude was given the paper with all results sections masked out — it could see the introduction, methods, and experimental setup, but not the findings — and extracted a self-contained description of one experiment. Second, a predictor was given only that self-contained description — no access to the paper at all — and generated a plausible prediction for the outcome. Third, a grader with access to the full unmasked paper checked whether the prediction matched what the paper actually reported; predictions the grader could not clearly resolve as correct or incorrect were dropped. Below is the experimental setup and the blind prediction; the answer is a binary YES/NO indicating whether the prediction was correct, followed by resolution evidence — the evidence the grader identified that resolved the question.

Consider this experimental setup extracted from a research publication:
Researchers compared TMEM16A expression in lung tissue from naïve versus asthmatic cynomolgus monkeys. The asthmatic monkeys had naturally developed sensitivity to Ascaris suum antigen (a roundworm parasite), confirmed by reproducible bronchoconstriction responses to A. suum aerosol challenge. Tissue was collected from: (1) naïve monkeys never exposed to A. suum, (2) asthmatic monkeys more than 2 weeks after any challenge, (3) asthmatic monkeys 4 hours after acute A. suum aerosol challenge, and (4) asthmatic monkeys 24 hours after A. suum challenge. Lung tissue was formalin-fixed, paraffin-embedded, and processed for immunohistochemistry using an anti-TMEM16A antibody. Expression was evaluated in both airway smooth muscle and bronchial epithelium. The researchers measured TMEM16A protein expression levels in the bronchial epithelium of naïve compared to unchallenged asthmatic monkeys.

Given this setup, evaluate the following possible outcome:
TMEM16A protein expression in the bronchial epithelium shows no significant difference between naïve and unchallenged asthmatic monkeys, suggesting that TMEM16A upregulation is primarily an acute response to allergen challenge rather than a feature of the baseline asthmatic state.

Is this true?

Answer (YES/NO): NO